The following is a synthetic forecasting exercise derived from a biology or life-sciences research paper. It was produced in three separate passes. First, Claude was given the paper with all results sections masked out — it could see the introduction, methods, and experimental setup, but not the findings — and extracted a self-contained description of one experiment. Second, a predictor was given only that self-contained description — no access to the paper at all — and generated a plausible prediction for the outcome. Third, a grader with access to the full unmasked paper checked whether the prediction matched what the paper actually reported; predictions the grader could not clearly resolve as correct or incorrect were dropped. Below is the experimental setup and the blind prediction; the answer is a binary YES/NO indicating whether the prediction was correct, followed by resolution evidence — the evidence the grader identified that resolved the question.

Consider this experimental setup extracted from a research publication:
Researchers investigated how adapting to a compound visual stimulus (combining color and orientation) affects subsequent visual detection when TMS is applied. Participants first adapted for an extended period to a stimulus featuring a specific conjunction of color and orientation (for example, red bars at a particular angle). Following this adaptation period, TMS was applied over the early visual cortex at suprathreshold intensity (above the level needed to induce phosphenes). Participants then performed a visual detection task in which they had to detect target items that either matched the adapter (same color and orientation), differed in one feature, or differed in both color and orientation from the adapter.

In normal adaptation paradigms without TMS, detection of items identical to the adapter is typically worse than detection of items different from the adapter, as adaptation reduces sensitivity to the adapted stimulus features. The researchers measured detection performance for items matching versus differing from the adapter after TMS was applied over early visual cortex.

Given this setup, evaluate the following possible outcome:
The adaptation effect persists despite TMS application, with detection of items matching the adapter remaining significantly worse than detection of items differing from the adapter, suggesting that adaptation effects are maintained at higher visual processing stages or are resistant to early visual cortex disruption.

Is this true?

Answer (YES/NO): NO